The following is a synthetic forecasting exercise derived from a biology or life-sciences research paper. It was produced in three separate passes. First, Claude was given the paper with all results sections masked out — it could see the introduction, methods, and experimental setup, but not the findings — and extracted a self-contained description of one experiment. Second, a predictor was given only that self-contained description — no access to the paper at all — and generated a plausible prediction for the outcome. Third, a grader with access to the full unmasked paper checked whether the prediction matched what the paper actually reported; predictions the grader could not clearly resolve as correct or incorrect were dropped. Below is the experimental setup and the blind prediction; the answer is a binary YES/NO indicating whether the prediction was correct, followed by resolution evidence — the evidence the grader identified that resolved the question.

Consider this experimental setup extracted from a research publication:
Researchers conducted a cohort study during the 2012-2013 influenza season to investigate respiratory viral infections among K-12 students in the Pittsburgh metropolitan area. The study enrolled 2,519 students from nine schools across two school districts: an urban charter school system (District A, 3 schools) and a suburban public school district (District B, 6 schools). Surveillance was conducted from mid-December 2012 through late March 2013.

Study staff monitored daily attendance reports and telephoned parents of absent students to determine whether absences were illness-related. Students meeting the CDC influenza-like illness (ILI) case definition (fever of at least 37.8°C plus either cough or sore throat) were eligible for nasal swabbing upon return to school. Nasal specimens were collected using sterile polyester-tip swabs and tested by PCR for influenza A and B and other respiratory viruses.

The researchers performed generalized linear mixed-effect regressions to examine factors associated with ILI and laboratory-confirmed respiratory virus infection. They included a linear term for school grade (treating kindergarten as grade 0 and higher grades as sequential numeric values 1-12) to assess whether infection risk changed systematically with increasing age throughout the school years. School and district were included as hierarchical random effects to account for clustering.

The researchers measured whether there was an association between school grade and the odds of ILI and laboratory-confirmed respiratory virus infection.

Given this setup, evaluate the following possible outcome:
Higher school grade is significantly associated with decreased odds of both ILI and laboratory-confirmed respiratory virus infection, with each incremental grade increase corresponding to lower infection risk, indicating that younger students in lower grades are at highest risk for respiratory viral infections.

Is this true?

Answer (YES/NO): YES